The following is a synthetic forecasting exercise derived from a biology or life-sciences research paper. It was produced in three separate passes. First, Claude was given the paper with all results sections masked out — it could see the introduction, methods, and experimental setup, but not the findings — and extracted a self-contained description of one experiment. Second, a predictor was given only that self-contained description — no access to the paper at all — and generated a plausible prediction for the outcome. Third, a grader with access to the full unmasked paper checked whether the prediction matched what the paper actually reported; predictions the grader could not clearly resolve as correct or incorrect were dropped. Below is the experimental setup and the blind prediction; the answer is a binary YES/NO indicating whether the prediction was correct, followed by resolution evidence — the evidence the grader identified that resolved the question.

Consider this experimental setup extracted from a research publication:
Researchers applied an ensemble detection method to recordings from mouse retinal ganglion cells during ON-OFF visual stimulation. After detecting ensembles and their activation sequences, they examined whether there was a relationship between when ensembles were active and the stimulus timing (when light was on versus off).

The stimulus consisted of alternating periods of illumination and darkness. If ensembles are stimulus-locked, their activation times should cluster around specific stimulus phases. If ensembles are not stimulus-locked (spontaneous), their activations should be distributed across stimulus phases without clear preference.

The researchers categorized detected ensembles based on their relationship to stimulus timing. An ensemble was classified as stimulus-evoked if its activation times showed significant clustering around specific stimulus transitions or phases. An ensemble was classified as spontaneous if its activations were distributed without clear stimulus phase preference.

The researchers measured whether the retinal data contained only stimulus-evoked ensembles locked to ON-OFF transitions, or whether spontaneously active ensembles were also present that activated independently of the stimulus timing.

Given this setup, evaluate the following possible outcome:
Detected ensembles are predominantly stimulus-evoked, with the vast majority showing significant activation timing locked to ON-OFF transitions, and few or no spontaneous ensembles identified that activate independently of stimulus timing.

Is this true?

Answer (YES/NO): NO